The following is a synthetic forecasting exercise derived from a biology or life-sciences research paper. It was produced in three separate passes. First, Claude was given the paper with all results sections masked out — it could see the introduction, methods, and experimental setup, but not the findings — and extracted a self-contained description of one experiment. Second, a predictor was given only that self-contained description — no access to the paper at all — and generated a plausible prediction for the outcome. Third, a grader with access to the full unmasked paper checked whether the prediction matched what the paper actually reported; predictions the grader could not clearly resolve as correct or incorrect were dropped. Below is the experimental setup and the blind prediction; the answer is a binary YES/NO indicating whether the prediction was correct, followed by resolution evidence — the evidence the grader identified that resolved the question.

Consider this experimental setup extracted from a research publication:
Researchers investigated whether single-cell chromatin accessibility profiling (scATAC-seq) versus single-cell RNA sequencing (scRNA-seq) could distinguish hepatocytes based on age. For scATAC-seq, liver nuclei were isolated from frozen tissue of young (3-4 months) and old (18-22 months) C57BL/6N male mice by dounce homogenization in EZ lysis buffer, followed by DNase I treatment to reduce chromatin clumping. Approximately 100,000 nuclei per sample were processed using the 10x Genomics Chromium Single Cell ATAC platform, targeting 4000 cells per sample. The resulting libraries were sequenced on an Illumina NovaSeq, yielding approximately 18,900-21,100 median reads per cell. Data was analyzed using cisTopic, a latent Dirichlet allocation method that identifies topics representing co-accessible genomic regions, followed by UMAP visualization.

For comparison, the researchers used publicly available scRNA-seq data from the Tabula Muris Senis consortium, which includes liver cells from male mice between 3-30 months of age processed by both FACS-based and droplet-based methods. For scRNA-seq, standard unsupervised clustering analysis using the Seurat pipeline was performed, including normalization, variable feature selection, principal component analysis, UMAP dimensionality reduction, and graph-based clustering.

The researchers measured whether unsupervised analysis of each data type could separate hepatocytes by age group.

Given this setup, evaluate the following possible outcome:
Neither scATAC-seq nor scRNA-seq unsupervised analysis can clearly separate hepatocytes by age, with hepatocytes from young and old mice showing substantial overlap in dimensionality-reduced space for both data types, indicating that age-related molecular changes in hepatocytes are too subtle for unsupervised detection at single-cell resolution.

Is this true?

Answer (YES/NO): NO